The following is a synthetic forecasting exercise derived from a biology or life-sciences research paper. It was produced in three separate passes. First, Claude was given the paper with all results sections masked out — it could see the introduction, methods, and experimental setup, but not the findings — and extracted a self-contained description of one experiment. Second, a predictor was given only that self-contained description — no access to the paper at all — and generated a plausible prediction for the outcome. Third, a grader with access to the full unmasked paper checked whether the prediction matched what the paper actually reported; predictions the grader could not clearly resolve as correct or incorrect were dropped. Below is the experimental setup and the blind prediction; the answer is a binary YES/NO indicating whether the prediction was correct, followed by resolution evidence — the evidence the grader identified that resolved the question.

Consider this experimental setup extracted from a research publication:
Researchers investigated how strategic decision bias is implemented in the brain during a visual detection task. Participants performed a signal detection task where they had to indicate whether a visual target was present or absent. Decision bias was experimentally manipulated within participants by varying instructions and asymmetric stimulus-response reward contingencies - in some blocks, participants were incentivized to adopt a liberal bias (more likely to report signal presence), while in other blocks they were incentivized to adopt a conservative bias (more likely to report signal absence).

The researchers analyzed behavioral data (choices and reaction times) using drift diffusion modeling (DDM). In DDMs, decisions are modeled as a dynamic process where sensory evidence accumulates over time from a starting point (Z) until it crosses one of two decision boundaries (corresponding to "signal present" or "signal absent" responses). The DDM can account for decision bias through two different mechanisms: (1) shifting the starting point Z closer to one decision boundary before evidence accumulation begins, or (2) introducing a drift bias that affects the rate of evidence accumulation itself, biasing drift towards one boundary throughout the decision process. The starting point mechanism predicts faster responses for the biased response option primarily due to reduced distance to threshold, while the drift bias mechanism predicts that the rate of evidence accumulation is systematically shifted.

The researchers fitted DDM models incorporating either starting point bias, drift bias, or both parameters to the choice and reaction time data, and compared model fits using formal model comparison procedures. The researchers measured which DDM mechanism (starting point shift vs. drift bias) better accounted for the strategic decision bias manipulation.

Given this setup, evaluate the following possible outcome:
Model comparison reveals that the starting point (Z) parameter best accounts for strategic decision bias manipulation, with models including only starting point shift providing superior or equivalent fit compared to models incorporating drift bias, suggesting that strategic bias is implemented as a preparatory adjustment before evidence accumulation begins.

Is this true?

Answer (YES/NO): NO